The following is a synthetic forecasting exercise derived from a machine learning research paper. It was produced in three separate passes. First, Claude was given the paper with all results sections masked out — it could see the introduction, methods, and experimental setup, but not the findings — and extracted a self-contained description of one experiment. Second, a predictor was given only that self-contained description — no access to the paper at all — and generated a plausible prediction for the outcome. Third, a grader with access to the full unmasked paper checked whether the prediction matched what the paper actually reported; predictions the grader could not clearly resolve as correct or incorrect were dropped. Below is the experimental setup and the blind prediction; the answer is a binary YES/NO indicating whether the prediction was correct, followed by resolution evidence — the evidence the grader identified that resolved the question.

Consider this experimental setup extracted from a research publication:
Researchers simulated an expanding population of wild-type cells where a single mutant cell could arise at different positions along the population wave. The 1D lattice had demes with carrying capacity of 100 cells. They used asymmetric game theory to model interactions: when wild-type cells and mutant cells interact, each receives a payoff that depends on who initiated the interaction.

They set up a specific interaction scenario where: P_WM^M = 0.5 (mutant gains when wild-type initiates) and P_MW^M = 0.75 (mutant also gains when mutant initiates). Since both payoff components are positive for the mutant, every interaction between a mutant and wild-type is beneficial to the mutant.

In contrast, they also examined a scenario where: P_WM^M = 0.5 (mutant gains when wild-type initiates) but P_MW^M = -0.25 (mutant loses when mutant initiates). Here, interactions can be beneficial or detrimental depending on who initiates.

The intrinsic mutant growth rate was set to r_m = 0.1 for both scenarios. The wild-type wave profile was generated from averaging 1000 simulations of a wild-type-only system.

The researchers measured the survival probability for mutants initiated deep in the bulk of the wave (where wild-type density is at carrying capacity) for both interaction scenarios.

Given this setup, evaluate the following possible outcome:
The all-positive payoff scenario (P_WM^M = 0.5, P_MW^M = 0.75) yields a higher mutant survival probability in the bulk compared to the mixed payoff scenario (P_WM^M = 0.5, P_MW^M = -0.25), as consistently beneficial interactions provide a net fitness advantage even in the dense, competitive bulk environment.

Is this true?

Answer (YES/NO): YES